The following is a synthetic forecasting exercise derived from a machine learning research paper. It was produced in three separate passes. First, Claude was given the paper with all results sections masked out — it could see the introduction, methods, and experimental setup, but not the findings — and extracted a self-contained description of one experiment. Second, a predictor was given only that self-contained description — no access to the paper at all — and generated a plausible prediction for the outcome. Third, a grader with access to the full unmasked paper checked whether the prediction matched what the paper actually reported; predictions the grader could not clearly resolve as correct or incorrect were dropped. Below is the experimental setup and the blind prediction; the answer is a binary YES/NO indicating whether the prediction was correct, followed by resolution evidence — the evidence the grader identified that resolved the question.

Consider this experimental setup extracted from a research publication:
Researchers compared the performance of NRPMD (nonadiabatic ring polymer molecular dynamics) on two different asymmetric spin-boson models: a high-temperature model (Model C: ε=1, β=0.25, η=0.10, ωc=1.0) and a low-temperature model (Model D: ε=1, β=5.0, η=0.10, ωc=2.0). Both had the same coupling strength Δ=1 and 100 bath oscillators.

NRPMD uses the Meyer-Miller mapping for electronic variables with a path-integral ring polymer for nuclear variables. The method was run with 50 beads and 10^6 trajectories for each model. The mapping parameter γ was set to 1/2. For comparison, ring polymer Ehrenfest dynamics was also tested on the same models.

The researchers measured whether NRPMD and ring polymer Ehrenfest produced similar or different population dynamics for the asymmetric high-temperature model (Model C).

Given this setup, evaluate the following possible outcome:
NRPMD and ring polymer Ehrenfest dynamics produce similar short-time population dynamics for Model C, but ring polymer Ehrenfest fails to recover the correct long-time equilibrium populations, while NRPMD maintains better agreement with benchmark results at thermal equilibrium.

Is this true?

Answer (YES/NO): NO